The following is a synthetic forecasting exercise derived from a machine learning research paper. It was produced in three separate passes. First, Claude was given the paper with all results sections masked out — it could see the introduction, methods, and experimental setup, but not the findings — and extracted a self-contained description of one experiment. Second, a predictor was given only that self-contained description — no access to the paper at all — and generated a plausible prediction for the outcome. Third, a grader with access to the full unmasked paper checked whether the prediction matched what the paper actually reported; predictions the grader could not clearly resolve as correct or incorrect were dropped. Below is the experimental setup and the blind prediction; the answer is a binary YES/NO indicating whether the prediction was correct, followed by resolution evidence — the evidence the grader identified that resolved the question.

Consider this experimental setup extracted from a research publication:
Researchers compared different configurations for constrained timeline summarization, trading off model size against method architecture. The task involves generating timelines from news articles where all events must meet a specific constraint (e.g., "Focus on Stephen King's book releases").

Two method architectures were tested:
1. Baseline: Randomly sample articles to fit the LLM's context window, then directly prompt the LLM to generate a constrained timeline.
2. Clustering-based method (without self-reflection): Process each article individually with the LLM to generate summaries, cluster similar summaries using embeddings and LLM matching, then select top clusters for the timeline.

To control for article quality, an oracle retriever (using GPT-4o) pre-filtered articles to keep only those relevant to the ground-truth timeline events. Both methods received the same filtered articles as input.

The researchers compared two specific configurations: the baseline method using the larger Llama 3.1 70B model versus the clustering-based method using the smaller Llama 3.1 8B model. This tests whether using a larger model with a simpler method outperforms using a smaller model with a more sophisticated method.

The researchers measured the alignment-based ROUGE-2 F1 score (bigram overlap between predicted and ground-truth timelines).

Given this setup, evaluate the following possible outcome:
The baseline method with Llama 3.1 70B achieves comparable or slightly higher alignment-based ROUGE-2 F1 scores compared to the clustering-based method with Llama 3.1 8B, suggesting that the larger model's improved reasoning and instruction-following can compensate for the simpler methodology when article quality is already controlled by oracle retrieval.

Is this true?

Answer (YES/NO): NO